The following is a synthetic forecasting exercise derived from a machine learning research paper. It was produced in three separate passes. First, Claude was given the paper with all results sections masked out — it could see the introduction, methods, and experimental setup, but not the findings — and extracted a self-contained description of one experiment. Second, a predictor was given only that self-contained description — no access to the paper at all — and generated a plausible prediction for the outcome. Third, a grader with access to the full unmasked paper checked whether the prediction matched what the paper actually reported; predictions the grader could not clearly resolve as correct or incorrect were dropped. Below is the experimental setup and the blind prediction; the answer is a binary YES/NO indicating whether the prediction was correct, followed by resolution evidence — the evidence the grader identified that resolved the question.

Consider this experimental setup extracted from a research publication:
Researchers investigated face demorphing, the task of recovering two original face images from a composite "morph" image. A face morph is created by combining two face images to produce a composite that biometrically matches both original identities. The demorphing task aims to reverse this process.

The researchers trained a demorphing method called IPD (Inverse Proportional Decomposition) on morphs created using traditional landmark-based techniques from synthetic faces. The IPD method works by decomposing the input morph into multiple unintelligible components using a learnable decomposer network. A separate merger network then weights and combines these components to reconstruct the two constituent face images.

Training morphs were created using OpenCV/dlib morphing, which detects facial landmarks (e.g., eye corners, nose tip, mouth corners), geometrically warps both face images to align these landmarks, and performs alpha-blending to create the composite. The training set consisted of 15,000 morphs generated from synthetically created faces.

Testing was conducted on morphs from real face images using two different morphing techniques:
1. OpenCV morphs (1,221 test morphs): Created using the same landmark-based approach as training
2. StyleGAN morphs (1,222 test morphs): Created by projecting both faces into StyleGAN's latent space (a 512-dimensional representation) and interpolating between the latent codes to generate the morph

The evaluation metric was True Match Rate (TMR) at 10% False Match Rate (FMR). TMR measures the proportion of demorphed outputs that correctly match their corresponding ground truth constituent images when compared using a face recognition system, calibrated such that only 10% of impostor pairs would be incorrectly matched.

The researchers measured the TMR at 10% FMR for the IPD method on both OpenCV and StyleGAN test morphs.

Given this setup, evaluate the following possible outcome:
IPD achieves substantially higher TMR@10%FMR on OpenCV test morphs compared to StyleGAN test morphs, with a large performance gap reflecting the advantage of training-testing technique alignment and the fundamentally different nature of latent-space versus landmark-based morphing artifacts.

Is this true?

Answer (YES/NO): YES